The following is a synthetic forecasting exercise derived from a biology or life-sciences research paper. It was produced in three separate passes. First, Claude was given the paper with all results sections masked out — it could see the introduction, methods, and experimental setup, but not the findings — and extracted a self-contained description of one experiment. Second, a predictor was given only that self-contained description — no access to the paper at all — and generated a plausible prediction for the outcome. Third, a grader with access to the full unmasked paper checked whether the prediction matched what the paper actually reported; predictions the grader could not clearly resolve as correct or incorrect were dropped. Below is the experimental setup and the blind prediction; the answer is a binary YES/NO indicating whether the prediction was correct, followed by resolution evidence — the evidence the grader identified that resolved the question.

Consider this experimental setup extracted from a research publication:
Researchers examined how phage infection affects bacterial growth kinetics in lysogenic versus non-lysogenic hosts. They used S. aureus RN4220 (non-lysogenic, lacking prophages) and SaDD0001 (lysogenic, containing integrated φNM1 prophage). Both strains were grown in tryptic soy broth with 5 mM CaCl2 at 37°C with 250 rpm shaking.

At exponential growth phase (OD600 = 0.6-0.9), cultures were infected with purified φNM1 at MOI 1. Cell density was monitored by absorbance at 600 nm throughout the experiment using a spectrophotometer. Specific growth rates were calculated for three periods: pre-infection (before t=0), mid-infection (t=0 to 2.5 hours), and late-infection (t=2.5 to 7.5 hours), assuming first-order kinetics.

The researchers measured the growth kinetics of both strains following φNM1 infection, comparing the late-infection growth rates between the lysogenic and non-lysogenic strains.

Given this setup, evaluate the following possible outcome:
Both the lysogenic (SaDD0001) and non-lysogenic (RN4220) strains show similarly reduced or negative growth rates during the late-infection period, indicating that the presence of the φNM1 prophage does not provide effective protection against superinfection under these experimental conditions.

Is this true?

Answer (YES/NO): NO